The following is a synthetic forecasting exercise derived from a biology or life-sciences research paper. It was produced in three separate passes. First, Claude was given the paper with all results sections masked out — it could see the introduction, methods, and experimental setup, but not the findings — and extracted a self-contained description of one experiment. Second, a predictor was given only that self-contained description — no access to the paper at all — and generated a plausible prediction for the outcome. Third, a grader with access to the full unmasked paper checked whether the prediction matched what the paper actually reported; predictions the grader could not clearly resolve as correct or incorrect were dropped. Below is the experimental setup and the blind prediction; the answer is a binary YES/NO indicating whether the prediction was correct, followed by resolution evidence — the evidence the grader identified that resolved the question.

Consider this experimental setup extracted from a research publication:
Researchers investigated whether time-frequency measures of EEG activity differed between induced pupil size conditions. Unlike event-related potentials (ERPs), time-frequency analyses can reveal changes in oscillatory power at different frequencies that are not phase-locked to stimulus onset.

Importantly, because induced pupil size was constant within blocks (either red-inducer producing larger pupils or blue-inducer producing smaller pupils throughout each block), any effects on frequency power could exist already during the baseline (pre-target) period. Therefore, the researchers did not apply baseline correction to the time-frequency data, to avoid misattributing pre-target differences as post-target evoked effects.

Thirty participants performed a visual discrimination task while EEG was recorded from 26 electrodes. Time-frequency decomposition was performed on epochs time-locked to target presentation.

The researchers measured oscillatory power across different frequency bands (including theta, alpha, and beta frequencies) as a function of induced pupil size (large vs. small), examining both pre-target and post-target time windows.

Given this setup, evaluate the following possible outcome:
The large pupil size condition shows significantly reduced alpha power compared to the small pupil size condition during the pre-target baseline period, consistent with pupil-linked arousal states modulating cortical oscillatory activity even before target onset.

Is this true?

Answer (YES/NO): NO